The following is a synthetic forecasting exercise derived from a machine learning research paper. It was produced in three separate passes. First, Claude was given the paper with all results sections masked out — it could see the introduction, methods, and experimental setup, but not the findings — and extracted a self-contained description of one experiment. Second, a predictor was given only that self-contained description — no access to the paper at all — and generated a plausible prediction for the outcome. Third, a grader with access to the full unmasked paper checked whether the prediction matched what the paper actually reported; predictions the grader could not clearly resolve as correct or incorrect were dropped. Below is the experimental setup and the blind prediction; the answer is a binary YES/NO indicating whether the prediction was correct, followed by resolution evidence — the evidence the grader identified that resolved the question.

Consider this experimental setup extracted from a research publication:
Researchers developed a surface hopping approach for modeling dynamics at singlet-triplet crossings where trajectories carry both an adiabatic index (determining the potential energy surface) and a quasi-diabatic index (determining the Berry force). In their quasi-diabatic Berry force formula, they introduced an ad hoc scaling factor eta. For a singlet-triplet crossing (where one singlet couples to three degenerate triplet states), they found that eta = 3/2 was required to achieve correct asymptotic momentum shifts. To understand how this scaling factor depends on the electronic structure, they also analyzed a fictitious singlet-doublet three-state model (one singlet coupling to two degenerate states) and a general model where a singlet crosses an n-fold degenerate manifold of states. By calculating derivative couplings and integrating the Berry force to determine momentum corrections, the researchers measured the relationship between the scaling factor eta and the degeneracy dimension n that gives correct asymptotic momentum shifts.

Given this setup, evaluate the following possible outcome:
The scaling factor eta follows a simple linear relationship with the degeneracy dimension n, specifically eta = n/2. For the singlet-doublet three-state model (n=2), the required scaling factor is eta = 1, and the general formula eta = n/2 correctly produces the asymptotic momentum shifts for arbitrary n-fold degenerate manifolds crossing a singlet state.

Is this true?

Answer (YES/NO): YES